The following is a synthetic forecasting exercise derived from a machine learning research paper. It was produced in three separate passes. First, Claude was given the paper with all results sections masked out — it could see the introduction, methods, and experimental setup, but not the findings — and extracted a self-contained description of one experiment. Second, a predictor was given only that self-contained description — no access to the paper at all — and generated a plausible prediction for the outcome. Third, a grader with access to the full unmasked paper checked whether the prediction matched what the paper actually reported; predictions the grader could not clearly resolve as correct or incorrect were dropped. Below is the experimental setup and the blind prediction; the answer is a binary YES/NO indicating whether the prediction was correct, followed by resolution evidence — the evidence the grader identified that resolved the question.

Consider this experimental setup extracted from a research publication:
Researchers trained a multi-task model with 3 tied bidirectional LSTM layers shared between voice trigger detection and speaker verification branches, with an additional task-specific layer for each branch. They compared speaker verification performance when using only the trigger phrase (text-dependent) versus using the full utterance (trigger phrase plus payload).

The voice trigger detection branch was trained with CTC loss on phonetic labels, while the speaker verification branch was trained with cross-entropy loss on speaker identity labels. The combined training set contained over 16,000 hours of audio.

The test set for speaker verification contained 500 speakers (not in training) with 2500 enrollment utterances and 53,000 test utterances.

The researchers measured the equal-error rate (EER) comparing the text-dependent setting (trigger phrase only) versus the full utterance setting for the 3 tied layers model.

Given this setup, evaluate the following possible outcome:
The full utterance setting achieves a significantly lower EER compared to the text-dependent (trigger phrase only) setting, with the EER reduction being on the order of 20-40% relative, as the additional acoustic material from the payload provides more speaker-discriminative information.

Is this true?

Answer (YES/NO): NO